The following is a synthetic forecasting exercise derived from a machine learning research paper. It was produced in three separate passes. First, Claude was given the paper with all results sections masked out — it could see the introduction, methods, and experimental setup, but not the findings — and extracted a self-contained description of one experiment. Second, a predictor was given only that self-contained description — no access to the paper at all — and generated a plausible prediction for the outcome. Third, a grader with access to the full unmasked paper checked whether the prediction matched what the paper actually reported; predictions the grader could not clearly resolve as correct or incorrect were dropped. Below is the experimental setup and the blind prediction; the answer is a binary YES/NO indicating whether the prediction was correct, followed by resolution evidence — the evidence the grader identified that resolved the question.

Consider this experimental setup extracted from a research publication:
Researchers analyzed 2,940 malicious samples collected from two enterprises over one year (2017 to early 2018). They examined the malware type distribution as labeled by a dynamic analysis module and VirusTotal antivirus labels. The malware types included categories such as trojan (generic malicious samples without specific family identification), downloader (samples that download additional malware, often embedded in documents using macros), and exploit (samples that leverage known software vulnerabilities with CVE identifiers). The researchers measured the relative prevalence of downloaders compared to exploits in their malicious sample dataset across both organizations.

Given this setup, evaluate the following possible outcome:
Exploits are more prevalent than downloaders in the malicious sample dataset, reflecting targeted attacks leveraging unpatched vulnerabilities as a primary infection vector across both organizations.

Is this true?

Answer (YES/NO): NO